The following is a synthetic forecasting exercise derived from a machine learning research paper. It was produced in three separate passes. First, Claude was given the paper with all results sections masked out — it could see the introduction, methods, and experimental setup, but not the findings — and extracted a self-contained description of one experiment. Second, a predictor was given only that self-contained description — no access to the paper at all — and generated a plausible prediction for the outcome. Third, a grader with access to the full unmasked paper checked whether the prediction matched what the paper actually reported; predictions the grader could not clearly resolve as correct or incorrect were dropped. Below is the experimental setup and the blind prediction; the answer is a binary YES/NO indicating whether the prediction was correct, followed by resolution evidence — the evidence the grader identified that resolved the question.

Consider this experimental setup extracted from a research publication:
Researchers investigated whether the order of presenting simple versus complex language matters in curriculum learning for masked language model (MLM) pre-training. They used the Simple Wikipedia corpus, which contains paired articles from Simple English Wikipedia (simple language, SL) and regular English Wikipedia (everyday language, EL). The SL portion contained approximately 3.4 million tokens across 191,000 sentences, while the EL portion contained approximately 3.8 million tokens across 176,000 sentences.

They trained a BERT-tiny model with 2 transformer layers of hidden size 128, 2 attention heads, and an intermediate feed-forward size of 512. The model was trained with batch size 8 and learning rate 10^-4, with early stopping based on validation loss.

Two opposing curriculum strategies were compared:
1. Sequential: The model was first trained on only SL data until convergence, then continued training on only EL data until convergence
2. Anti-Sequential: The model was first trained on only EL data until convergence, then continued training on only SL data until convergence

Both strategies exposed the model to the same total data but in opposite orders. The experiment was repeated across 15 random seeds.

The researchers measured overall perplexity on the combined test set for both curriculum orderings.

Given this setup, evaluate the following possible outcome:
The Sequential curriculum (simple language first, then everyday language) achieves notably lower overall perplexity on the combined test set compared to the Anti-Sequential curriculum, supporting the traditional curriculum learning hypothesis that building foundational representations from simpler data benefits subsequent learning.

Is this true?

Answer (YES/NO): YES